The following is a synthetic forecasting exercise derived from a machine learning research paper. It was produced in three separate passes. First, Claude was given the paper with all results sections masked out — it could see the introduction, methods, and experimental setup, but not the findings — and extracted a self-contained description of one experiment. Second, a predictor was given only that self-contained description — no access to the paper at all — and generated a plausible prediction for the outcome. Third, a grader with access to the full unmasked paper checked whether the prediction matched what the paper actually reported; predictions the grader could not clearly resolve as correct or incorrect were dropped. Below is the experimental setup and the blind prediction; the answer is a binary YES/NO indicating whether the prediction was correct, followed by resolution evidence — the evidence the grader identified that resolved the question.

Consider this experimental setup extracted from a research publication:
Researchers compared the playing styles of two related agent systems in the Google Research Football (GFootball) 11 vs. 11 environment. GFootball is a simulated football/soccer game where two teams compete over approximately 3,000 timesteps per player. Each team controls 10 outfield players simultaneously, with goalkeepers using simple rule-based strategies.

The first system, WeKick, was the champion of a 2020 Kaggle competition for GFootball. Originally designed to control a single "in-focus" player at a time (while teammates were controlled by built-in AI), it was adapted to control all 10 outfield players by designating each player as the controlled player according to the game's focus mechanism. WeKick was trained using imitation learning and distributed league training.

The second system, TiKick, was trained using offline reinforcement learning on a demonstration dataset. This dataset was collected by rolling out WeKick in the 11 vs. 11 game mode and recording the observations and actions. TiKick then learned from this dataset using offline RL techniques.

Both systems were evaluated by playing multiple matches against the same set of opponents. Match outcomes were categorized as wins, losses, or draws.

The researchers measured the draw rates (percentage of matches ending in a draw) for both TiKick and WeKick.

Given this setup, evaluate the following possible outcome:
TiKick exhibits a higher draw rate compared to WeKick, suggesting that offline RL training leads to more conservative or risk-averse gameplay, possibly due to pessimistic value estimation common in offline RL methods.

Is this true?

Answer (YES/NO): NO